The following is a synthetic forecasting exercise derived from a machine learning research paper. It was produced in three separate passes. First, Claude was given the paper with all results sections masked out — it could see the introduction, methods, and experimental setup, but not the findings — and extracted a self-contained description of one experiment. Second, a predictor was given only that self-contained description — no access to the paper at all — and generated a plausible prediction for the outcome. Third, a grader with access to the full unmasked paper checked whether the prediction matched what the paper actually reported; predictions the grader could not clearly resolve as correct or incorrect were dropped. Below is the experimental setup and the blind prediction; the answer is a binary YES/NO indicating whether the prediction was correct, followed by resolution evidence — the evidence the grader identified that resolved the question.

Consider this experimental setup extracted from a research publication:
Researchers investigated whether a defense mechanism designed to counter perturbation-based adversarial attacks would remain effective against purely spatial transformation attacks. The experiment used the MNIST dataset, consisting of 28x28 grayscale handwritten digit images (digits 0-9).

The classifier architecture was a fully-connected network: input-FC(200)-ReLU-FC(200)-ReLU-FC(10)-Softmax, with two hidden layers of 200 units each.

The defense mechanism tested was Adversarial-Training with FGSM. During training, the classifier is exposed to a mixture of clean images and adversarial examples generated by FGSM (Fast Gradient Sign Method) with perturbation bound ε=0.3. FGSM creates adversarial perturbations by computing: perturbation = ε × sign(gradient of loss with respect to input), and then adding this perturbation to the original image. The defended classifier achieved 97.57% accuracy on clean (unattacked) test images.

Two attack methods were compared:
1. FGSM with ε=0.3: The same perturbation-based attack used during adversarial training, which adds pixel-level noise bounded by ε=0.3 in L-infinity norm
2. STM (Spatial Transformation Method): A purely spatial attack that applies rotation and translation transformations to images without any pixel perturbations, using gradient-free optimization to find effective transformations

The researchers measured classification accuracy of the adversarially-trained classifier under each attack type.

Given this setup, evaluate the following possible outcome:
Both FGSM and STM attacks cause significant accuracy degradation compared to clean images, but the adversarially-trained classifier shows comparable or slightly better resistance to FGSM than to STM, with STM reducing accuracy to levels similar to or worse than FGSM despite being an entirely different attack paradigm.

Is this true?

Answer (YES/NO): NO